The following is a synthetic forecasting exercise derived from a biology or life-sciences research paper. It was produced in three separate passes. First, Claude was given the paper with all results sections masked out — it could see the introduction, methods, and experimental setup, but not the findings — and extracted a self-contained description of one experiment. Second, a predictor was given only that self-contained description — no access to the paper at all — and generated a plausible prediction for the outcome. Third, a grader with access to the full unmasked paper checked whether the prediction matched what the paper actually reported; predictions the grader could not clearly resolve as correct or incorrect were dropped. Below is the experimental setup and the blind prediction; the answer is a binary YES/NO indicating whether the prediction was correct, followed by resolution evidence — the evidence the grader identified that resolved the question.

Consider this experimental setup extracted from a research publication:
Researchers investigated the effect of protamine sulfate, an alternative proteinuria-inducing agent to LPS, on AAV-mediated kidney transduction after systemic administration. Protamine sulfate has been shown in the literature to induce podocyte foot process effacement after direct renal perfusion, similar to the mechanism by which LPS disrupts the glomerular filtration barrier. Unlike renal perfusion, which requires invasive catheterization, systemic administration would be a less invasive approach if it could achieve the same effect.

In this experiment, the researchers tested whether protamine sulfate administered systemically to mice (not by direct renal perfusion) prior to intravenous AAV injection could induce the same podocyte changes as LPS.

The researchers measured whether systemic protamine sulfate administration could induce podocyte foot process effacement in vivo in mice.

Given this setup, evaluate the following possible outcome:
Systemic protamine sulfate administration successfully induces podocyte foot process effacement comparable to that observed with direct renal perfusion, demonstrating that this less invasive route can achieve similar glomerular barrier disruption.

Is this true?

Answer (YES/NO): NO